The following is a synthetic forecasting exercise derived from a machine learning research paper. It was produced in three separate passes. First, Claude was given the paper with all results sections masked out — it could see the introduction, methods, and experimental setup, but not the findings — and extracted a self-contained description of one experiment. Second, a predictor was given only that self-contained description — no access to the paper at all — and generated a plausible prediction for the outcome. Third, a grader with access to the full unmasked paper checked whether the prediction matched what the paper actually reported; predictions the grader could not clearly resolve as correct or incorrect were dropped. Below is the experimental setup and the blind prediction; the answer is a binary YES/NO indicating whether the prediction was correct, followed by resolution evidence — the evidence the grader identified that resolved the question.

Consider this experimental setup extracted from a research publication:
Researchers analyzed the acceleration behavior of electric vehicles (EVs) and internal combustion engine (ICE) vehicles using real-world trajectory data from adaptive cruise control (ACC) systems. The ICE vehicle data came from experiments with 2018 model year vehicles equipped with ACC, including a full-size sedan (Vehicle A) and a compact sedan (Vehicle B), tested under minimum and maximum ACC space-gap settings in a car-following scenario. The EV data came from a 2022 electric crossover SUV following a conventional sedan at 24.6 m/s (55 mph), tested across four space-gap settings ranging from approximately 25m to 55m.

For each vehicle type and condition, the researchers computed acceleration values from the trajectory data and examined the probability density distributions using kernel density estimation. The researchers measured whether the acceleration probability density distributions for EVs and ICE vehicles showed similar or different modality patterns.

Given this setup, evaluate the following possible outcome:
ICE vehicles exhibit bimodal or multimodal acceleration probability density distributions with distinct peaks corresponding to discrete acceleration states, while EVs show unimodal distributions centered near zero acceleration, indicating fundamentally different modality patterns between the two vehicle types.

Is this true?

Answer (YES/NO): NO